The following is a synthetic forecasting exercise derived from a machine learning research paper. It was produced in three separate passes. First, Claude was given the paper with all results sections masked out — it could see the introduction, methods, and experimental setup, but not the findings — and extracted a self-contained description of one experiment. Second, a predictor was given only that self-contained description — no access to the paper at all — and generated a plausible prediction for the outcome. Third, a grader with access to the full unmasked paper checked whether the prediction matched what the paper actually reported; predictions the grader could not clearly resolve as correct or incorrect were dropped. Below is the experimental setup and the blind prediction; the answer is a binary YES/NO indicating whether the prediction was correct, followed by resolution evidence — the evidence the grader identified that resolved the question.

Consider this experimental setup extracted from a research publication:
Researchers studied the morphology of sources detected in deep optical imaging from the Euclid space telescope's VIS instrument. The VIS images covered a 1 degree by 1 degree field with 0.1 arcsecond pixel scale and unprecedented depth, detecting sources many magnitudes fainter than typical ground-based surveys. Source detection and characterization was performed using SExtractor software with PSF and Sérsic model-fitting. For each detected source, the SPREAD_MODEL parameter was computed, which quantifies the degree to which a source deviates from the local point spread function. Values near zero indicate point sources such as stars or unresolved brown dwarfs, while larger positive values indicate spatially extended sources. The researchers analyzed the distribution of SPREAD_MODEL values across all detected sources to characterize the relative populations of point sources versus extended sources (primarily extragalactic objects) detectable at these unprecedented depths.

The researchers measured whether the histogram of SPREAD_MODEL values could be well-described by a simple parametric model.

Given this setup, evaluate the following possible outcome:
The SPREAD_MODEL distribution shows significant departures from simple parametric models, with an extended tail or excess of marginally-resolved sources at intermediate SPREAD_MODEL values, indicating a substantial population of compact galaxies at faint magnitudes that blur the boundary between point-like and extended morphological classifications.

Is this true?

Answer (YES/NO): NO